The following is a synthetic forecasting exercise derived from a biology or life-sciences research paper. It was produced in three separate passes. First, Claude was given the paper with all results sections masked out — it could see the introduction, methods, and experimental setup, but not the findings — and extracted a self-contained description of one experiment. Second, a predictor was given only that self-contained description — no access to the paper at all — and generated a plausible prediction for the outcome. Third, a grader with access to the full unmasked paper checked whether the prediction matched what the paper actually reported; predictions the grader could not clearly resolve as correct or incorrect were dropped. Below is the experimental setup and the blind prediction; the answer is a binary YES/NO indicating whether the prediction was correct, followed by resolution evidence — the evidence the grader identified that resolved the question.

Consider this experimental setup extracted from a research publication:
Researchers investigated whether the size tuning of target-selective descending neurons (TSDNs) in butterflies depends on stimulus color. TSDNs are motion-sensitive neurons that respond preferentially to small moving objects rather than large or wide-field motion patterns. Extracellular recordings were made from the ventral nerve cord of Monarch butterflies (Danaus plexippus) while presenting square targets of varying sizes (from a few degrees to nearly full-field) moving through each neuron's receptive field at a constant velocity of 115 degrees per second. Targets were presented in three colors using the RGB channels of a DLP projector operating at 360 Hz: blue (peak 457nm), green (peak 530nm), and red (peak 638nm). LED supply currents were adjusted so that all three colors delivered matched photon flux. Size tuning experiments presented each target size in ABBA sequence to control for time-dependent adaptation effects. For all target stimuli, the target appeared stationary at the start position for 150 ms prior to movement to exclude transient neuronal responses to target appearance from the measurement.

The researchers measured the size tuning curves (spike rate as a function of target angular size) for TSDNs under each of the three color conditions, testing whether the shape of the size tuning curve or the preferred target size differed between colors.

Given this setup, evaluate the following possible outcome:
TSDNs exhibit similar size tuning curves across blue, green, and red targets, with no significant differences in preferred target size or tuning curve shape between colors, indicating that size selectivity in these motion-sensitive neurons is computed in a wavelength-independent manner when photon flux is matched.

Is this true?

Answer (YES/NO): NO